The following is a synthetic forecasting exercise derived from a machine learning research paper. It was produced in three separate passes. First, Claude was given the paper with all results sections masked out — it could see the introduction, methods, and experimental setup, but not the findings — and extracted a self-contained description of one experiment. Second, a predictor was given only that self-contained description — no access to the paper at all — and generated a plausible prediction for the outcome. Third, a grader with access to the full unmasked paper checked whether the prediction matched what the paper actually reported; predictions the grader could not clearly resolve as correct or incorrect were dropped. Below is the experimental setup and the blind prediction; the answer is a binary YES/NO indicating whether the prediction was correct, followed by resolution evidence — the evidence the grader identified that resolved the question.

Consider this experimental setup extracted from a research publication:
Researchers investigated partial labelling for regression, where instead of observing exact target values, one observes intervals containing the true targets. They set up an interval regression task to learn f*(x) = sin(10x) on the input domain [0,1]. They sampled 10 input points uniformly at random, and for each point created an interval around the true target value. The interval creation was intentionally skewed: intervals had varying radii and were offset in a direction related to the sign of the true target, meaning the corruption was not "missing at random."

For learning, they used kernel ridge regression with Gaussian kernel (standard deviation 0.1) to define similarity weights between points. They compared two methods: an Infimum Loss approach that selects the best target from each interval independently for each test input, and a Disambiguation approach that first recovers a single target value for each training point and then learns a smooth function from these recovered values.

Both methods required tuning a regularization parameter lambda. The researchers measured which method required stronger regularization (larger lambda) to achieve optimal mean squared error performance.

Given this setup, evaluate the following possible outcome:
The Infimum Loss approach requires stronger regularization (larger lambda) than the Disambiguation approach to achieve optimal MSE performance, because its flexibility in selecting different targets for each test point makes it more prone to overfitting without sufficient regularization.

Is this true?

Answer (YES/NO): YES